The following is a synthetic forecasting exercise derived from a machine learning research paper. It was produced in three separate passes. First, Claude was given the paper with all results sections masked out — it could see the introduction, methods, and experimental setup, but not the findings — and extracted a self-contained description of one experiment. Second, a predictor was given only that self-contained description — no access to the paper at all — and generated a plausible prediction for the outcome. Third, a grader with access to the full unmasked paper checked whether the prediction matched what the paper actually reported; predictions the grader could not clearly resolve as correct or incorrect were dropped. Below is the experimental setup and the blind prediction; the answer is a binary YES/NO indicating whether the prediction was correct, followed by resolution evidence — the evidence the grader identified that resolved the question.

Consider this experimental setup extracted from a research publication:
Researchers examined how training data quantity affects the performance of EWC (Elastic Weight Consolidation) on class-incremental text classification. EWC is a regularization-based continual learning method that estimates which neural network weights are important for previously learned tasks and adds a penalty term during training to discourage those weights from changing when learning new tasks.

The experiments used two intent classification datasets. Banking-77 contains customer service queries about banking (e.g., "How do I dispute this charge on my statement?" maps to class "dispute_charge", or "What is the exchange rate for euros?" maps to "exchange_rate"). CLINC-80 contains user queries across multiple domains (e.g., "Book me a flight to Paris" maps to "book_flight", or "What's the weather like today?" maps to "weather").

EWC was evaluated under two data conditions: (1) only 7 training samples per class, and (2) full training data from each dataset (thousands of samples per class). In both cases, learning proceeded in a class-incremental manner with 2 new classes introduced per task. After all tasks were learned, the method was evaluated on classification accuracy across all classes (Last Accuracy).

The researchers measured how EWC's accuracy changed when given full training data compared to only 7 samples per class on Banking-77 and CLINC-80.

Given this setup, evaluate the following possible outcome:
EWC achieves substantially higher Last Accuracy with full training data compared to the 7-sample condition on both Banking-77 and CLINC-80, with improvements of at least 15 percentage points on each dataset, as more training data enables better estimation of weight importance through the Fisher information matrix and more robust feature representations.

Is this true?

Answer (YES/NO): NO